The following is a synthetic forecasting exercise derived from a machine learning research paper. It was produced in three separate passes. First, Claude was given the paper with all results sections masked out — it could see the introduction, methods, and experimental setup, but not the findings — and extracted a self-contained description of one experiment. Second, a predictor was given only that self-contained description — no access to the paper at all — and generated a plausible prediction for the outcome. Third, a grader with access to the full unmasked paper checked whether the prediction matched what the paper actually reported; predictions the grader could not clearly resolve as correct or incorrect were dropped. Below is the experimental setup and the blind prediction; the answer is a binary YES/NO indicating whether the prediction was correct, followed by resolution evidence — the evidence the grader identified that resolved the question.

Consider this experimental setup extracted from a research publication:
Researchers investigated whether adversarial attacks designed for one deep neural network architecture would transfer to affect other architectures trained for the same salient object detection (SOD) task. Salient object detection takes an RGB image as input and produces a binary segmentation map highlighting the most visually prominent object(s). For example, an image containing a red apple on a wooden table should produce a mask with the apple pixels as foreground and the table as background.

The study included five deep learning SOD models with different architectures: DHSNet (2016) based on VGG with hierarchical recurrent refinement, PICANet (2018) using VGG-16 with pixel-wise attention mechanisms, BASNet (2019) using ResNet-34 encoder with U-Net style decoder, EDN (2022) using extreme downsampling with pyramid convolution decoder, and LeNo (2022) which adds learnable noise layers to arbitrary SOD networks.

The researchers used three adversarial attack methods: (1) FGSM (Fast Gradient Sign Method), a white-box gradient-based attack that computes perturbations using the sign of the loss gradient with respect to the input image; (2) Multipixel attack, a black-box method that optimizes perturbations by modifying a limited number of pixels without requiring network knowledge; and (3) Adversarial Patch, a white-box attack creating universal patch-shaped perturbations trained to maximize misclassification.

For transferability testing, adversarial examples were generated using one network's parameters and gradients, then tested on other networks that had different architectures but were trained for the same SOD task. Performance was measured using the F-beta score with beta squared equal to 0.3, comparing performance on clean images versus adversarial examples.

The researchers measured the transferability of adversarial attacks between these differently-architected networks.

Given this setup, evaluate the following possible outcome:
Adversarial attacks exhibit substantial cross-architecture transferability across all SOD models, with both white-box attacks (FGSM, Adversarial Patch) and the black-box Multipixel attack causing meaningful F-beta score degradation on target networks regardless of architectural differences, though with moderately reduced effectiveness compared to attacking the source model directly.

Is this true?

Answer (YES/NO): NO